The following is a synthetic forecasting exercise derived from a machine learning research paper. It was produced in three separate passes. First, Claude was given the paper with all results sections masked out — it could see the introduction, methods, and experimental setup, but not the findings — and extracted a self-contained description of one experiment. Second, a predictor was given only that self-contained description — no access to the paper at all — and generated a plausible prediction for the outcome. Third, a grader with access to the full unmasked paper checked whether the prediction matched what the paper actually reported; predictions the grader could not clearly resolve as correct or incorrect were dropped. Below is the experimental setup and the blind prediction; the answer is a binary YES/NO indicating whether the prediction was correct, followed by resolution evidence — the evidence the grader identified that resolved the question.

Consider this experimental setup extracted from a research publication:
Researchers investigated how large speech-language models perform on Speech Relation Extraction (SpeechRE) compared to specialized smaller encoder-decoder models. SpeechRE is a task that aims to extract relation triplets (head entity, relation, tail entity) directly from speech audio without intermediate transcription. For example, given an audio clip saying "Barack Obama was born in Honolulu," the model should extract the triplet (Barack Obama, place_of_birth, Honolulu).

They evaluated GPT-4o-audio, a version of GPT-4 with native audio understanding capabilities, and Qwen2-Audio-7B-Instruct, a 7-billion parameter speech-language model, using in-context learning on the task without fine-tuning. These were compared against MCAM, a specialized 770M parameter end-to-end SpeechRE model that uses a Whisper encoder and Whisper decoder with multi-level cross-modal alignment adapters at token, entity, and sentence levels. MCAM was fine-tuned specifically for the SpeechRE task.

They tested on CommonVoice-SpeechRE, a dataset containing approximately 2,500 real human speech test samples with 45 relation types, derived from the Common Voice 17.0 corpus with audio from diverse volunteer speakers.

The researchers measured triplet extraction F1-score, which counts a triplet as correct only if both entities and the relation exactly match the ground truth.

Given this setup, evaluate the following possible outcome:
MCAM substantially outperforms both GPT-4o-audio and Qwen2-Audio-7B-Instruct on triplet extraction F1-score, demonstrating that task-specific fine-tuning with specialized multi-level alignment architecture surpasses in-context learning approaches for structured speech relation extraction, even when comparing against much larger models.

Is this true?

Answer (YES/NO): YES